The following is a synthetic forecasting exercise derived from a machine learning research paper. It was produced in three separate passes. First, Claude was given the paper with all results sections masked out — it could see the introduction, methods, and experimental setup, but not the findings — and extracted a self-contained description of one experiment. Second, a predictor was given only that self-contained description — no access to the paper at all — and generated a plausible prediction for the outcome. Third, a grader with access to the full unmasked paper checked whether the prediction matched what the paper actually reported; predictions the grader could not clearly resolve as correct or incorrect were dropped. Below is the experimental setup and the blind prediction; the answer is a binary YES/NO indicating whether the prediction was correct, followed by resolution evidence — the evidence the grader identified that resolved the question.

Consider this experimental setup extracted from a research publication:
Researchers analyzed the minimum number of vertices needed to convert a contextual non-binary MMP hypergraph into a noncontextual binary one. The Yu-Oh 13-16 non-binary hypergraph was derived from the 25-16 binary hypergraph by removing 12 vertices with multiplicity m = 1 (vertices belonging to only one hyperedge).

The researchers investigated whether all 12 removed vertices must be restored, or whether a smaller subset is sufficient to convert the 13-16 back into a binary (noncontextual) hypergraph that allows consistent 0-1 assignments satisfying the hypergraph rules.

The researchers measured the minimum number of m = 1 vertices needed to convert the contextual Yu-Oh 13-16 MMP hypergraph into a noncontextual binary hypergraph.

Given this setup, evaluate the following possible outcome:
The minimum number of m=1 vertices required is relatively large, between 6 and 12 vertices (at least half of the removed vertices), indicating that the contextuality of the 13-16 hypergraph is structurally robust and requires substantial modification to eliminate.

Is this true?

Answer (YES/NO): NO